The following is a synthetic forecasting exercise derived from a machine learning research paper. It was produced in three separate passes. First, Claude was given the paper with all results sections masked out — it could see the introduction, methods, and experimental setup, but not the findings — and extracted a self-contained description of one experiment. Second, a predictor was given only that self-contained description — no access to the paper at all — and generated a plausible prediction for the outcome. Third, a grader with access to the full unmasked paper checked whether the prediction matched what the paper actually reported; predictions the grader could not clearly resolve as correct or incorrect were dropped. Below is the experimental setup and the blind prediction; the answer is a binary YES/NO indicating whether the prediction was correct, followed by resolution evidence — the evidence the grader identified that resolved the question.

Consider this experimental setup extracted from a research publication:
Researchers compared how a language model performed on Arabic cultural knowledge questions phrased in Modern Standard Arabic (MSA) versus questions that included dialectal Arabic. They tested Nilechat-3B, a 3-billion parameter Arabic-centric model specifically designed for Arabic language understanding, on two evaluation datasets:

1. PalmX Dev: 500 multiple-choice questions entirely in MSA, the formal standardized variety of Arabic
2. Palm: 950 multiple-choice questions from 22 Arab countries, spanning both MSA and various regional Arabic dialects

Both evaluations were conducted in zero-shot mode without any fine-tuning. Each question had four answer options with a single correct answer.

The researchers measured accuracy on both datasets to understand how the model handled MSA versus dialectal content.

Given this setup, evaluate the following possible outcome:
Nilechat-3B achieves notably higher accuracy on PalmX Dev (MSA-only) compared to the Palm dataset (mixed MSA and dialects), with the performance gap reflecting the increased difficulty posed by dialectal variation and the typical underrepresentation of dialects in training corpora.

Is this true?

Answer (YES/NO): NO